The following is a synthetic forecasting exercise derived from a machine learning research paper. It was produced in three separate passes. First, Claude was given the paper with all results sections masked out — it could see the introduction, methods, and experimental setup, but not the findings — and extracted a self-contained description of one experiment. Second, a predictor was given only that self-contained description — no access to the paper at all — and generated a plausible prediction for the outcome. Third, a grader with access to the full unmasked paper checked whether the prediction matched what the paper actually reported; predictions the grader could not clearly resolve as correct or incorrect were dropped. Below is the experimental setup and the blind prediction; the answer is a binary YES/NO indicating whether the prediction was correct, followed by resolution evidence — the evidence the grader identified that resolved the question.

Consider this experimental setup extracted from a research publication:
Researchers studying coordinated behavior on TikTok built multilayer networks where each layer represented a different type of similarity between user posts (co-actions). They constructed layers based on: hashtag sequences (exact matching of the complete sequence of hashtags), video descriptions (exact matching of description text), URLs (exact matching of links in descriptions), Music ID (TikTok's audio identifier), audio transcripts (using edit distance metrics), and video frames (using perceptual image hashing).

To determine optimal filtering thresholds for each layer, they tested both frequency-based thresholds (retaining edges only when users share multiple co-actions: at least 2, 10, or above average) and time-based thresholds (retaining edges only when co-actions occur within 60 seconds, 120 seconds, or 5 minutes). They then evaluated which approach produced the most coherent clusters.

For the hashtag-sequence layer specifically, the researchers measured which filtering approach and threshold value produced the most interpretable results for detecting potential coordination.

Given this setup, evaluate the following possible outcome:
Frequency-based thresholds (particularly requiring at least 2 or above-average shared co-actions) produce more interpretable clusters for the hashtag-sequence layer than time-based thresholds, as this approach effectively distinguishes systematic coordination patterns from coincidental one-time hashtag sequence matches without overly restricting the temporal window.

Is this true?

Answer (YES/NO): NO